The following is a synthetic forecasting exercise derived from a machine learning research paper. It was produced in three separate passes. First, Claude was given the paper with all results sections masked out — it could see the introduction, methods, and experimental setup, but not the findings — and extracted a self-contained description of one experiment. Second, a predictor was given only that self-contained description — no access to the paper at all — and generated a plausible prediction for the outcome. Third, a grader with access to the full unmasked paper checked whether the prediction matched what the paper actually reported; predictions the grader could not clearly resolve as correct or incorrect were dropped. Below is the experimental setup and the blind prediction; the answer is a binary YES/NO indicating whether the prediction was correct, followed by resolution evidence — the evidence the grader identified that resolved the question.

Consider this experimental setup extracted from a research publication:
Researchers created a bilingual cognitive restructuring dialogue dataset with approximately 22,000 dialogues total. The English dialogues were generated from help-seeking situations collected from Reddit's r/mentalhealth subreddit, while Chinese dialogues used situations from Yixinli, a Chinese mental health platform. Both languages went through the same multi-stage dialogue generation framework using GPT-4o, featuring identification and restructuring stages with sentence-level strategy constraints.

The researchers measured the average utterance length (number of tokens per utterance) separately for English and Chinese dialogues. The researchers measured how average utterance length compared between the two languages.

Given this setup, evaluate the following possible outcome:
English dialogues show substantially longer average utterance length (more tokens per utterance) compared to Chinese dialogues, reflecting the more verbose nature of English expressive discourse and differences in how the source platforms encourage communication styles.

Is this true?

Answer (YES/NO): NO